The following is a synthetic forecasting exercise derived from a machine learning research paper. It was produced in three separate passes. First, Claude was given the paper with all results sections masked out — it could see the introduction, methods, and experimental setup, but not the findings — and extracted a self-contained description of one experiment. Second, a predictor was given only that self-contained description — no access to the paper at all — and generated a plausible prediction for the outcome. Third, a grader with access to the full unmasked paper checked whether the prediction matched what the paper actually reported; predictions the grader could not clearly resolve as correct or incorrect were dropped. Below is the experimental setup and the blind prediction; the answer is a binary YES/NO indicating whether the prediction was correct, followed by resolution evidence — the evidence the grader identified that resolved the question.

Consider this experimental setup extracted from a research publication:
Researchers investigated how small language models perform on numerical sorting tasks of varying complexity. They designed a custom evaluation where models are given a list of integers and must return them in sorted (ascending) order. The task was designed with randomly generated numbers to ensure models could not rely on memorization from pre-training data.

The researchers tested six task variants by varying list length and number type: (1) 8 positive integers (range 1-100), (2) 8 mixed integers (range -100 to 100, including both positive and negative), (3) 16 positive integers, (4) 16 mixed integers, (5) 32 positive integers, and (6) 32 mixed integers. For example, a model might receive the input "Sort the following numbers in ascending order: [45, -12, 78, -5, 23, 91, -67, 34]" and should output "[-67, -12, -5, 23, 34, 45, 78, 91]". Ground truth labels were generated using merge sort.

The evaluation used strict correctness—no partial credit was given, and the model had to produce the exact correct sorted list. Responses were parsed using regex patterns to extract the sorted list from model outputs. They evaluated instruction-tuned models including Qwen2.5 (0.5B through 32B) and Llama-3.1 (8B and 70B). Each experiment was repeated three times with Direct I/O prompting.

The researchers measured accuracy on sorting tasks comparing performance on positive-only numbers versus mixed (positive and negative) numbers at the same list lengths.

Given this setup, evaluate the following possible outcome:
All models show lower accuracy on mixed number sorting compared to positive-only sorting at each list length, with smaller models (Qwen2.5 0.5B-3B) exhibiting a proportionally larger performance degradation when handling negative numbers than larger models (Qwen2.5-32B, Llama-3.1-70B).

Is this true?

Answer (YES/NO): YES